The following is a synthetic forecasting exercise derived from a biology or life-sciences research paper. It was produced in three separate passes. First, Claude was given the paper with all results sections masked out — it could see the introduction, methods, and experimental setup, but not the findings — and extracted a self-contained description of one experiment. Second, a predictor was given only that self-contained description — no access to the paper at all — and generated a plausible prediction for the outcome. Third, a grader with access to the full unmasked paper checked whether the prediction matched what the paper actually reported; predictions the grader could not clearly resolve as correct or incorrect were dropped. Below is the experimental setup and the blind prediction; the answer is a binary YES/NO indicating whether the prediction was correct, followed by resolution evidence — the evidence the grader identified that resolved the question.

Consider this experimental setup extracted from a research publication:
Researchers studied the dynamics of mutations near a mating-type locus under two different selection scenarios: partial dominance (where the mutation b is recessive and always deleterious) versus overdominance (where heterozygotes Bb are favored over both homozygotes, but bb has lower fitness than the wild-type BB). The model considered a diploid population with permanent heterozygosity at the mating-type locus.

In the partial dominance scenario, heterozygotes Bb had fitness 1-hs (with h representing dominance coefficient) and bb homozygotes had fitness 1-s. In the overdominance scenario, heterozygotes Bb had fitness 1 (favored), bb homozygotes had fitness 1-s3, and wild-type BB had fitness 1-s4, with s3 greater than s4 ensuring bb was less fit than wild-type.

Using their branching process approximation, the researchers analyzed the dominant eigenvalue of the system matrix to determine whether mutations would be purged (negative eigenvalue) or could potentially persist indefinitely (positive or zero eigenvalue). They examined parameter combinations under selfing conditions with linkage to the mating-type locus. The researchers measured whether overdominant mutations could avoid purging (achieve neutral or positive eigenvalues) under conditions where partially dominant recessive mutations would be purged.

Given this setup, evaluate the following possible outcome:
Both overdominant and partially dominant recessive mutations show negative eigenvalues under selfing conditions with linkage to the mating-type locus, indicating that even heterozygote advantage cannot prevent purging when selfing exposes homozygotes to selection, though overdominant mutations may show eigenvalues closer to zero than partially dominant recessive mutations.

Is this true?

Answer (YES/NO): NO